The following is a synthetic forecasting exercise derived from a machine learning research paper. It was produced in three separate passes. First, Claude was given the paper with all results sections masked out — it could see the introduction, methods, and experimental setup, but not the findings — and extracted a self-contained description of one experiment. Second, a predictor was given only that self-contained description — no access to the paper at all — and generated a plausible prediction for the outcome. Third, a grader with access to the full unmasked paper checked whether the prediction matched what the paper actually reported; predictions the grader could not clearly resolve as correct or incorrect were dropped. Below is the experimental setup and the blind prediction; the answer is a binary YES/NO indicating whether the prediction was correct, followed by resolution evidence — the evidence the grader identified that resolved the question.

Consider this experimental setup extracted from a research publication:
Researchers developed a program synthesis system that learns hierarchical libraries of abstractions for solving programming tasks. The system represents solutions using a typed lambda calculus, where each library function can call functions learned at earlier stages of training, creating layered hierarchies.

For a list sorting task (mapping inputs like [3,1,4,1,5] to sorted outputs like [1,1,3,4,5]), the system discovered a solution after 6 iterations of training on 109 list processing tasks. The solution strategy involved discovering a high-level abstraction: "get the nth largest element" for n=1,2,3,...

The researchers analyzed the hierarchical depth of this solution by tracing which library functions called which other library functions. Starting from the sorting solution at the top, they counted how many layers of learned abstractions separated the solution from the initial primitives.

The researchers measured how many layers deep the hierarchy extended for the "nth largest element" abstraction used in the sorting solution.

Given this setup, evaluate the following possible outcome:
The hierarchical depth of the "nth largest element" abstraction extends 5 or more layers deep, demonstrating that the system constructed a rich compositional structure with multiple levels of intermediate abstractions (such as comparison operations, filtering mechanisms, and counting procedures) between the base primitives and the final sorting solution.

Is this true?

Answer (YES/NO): NO